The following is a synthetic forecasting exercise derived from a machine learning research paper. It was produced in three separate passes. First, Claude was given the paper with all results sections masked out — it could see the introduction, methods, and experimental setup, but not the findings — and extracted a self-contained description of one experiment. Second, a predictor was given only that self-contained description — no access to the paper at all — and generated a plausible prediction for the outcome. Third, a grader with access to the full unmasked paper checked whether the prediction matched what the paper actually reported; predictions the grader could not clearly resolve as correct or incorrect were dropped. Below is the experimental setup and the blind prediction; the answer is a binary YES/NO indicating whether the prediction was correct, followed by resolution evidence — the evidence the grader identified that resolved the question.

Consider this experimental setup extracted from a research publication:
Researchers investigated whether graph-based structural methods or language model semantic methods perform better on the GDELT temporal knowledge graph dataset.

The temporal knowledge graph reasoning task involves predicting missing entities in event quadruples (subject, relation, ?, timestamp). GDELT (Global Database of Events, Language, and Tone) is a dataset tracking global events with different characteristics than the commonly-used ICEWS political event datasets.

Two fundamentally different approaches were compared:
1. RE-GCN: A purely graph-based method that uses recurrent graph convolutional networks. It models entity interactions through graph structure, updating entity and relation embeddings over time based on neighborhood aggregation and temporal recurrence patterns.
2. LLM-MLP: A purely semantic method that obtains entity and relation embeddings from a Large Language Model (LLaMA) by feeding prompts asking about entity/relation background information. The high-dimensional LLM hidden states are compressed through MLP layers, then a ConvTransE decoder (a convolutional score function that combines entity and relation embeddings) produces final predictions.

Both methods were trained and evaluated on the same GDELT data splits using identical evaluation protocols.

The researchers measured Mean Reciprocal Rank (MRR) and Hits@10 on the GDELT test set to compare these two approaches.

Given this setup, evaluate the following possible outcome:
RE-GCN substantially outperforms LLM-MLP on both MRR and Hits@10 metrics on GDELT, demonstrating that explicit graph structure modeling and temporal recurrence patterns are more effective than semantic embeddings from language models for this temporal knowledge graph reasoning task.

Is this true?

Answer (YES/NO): YES